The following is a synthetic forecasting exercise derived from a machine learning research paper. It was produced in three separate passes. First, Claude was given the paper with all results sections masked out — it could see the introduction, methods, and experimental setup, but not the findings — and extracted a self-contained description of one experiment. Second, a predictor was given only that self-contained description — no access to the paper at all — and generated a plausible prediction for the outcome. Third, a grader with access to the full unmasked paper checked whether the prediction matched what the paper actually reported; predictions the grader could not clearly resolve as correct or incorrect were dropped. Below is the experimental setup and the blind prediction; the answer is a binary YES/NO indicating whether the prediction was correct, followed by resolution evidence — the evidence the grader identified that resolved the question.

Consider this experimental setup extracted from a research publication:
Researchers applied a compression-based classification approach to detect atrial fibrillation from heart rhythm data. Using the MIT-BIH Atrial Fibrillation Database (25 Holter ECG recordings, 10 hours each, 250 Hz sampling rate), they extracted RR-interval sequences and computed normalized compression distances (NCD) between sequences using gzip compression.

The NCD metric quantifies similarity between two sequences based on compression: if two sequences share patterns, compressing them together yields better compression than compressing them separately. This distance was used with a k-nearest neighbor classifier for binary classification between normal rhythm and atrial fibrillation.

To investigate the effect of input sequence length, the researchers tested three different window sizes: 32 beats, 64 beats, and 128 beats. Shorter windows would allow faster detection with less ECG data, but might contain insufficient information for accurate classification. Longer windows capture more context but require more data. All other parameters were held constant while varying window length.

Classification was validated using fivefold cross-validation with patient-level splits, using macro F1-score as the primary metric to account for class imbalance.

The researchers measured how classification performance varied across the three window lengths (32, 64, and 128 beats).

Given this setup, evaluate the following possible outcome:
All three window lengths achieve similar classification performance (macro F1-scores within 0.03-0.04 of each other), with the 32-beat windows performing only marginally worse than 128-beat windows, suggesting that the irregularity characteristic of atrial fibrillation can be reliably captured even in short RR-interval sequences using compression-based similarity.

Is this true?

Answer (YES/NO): NO